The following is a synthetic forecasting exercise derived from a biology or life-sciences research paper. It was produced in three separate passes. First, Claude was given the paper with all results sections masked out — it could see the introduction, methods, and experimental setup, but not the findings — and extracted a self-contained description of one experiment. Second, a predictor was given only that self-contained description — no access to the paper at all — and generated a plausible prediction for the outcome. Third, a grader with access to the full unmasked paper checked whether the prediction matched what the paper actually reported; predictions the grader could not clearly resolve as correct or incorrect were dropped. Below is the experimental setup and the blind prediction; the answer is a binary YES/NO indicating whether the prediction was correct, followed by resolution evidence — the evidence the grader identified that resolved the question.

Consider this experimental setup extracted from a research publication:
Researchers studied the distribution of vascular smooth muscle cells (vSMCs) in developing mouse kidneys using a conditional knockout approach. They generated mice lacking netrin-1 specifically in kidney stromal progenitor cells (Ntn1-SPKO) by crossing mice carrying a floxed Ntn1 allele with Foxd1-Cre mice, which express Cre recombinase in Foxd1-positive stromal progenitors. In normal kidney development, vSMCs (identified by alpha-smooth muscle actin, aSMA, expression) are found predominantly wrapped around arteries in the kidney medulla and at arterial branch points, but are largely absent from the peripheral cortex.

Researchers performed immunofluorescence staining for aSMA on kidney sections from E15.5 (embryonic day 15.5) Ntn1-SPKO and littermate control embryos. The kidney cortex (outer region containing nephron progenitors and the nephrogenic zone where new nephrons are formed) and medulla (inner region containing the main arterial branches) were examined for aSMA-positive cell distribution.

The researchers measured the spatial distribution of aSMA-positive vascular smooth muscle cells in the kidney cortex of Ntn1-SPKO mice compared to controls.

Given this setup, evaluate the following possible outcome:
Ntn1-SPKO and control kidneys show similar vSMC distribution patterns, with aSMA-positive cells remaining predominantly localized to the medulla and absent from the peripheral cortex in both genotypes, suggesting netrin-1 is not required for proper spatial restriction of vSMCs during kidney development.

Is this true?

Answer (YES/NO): NO